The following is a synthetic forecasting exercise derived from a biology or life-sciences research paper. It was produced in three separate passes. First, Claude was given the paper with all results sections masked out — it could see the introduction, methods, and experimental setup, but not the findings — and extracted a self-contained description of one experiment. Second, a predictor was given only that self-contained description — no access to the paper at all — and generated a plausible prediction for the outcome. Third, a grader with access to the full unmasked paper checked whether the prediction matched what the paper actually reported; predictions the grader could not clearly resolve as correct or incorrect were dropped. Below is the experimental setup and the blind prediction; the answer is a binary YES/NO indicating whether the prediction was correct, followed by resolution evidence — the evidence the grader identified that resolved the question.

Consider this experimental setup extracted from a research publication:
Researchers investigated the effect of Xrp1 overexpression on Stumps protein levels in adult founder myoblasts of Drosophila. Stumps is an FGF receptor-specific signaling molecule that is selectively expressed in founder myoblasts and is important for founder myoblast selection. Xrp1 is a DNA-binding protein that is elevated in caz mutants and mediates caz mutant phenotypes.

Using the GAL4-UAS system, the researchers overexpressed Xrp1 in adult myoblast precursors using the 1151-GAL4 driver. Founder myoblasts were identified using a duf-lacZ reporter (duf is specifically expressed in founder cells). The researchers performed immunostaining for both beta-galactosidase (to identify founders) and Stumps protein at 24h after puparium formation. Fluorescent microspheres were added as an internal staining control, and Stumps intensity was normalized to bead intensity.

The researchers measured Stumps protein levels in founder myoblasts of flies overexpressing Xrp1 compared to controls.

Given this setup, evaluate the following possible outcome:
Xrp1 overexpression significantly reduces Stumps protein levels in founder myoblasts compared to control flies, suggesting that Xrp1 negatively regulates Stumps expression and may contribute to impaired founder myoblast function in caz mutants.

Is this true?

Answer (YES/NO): YES